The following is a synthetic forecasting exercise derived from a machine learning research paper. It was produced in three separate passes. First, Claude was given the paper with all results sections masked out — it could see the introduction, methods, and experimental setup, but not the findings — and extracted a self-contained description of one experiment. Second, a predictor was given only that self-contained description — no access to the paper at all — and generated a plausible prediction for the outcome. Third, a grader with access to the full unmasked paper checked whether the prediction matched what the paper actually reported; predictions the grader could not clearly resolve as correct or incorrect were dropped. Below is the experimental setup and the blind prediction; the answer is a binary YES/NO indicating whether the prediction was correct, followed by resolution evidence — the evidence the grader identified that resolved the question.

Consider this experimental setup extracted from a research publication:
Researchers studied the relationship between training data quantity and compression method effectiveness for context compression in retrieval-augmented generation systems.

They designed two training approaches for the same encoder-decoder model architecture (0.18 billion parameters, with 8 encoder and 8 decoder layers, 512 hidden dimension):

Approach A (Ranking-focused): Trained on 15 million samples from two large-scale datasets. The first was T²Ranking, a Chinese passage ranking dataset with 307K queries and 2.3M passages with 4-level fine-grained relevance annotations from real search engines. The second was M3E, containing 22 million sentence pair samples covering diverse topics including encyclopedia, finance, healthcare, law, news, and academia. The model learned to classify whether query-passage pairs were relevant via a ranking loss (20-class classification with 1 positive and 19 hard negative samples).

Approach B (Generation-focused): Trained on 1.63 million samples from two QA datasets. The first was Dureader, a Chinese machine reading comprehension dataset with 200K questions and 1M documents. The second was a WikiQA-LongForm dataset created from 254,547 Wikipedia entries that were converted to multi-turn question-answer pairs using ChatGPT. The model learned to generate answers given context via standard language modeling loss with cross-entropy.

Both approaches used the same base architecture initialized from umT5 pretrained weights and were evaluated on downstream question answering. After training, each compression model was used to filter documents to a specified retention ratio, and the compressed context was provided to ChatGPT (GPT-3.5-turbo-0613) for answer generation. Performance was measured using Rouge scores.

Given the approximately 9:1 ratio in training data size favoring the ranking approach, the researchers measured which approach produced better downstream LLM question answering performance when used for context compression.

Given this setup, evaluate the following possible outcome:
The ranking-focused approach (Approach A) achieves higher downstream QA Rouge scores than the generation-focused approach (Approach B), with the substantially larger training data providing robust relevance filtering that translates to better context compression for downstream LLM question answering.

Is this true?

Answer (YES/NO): NO